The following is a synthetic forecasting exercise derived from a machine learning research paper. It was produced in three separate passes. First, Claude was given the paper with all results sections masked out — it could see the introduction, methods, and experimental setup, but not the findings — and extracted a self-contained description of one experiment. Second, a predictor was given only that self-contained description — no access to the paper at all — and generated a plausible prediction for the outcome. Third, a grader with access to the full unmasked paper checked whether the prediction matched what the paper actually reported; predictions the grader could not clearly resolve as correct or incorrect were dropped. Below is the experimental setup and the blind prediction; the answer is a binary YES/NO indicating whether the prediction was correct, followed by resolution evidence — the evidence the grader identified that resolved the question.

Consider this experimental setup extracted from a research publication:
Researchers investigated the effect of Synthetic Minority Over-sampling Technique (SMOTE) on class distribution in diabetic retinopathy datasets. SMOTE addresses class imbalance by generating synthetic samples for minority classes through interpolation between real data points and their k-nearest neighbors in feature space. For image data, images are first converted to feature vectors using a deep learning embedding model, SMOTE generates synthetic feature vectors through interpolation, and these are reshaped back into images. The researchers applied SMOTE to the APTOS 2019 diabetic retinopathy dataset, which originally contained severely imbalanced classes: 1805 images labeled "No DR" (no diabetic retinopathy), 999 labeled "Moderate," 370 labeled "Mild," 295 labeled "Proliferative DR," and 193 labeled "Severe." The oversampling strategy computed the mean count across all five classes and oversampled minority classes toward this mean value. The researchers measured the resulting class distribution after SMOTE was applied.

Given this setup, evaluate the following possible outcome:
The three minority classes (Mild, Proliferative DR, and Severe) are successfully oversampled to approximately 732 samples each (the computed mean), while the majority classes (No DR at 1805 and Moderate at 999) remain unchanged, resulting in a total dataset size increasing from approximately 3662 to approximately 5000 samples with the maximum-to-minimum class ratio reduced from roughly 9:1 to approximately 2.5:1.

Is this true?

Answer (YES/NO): YES